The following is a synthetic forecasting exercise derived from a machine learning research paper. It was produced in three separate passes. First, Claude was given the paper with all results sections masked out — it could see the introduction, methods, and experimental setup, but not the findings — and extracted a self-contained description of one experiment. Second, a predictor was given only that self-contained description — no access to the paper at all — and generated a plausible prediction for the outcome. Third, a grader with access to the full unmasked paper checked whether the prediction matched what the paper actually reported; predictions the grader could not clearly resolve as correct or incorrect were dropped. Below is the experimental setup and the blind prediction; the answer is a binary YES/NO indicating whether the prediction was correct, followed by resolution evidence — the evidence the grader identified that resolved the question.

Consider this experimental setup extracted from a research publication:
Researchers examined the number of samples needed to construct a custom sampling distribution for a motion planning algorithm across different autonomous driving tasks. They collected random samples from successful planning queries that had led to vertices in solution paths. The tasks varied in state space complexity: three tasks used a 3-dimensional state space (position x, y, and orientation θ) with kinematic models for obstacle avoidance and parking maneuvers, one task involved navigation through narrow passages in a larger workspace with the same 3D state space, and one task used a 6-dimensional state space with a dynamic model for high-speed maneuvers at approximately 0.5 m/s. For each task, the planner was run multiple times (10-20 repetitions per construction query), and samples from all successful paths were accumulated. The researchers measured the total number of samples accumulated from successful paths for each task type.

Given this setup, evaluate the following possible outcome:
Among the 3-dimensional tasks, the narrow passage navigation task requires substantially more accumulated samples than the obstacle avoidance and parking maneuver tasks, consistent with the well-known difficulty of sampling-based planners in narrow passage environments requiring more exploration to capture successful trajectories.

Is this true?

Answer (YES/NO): YES